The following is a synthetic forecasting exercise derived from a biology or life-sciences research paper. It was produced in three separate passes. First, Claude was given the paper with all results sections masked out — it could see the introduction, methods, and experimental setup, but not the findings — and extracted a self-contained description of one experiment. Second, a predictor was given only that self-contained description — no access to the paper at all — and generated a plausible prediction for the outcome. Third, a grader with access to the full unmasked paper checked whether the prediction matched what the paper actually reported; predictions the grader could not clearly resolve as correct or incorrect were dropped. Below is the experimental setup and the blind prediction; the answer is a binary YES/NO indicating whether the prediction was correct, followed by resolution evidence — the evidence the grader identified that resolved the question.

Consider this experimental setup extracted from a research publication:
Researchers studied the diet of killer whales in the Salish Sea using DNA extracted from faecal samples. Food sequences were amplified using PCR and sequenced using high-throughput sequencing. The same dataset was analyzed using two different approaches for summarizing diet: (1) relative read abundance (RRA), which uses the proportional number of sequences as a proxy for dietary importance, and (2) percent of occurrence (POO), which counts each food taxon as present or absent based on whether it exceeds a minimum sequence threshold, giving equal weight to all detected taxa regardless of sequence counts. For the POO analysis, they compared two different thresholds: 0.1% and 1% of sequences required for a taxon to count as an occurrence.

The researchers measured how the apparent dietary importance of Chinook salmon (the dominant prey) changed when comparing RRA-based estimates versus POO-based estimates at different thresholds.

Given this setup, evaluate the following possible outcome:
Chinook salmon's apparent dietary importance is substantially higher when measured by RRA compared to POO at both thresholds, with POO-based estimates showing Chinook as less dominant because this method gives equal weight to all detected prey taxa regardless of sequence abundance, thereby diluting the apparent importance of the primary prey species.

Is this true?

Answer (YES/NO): YES